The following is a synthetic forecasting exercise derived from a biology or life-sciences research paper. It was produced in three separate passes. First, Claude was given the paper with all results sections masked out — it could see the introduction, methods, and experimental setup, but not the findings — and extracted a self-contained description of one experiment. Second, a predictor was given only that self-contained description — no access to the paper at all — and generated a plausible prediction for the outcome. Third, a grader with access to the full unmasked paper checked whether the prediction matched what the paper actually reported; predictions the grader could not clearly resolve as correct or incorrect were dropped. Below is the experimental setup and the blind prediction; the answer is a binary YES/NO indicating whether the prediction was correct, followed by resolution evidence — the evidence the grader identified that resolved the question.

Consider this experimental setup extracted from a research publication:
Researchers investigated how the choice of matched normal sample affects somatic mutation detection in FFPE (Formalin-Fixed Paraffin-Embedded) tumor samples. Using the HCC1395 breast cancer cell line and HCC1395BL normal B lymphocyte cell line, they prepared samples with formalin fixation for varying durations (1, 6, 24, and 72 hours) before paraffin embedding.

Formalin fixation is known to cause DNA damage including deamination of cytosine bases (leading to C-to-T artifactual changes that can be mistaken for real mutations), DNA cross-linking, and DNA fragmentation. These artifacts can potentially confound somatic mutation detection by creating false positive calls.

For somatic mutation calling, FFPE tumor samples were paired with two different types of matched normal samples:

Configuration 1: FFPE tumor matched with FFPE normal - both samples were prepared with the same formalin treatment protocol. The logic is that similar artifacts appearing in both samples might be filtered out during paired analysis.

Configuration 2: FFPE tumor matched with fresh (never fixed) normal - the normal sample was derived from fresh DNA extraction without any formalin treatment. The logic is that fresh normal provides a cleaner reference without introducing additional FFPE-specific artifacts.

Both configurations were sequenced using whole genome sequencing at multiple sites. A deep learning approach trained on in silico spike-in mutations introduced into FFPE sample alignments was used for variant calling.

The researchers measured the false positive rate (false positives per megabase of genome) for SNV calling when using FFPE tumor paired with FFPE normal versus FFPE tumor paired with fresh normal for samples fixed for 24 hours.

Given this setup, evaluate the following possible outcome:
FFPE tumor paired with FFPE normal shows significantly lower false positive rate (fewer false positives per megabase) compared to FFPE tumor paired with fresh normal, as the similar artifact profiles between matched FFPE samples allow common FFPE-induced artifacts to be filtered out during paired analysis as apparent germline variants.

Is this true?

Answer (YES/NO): NO